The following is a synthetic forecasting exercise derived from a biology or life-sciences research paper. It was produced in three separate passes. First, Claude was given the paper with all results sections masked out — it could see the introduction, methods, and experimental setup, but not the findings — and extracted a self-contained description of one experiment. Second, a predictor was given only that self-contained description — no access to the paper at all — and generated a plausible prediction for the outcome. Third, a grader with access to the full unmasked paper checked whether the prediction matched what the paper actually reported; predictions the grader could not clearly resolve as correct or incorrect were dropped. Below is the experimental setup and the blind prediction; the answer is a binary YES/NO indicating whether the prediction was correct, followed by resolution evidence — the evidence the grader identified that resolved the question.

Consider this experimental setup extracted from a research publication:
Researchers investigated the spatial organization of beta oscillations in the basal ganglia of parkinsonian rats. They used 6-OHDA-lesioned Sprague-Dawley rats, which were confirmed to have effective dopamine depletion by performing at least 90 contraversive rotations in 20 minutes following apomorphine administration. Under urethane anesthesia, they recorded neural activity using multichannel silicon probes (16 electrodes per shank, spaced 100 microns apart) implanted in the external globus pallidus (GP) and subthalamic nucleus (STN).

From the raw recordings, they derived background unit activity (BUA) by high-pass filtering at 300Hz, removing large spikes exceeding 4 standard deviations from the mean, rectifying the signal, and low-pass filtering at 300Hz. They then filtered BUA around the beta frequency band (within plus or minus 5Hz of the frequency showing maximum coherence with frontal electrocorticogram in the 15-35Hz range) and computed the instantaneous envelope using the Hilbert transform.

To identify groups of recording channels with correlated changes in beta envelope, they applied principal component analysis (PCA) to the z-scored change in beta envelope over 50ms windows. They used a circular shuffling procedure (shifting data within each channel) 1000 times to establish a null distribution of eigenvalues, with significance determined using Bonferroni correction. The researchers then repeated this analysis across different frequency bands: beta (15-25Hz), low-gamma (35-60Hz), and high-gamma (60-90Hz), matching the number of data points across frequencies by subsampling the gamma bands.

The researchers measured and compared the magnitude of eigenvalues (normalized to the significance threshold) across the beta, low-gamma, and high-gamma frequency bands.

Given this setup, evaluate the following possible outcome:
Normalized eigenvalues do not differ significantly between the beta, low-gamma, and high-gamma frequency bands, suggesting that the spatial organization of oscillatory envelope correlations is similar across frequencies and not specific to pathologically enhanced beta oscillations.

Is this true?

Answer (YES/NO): NO